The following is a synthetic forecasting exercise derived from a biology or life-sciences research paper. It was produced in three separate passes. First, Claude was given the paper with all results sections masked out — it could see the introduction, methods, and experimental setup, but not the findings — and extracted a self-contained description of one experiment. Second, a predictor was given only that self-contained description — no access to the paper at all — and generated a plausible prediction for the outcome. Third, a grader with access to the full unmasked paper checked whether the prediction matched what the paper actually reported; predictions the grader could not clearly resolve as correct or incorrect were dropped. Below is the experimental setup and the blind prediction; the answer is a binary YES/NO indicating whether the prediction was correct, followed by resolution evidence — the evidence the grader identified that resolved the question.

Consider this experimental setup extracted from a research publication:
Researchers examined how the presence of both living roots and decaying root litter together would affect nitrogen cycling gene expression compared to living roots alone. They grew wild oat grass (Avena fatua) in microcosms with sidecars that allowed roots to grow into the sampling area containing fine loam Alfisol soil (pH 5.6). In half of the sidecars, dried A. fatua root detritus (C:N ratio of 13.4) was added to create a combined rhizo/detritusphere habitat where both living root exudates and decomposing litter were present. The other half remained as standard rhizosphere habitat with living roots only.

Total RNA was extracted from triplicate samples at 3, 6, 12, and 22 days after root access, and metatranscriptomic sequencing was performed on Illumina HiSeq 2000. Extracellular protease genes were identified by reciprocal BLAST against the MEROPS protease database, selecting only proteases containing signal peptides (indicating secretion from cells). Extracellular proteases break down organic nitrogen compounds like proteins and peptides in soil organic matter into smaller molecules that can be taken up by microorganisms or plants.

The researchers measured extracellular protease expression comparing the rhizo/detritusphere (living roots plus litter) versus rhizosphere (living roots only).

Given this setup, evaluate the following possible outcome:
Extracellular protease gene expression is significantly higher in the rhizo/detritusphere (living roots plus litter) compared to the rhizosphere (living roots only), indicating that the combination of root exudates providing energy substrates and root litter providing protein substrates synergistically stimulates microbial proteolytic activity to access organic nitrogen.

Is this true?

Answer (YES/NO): YES